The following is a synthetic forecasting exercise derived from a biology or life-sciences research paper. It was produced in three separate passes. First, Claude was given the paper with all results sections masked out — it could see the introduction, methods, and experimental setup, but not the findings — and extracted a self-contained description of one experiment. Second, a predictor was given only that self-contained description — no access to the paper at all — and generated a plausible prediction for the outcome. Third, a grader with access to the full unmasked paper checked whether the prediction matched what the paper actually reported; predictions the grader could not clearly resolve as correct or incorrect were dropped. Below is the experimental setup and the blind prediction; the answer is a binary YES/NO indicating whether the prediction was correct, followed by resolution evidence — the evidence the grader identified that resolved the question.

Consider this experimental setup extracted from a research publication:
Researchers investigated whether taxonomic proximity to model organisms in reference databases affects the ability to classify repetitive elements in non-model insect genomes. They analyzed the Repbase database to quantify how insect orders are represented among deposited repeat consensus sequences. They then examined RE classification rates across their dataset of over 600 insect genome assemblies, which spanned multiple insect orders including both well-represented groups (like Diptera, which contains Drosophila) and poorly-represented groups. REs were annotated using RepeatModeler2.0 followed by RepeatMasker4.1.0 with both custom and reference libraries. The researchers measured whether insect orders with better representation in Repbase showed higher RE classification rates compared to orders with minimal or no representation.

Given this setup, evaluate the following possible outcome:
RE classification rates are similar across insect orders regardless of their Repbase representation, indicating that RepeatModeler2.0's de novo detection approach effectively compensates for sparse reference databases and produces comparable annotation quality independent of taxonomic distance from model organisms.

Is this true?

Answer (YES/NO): NO